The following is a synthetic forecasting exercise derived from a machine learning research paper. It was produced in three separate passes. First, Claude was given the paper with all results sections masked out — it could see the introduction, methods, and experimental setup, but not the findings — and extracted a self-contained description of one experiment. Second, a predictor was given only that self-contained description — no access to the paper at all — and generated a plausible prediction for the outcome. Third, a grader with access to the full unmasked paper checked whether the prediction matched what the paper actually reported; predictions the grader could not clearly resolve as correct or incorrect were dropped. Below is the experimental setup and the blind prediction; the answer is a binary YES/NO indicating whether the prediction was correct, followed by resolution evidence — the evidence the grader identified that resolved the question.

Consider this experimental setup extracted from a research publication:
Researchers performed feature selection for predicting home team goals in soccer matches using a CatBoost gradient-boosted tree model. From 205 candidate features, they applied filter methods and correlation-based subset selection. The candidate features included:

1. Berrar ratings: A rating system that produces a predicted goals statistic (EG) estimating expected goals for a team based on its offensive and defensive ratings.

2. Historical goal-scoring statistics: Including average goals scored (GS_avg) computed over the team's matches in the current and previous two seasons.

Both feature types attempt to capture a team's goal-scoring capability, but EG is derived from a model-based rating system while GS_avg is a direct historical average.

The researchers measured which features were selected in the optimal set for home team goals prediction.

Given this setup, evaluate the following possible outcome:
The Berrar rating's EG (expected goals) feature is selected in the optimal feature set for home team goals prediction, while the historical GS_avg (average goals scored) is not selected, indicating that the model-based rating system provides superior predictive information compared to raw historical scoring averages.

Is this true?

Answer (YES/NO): NO